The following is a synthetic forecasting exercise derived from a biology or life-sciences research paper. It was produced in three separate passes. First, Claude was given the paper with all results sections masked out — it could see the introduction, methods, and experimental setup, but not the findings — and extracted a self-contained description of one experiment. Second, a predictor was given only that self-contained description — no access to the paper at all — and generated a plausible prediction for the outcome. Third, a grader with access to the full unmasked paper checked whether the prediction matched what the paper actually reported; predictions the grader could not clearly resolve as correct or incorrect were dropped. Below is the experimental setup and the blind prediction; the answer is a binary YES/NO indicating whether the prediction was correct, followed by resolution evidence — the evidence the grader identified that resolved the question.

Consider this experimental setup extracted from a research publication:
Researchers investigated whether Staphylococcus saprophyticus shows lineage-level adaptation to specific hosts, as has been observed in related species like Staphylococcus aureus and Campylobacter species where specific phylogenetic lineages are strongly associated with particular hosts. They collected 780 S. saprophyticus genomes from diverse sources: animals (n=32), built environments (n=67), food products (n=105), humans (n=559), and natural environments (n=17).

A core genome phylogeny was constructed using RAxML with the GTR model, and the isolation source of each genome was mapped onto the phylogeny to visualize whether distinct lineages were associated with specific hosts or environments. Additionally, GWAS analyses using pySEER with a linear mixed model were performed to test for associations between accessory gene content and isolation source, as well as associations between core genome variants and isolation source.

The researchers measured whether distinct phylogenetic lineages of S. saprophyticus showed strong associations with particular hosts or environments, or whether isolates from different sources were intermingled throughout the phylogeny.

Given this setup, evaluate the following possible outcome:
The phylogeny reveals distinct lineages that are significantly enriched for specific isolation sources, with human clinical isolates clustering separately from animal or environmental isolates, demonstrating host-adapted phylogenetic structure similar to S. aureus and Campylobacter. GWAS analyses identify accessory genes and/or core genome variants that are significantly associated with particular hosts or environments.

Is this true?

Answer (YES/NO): NO